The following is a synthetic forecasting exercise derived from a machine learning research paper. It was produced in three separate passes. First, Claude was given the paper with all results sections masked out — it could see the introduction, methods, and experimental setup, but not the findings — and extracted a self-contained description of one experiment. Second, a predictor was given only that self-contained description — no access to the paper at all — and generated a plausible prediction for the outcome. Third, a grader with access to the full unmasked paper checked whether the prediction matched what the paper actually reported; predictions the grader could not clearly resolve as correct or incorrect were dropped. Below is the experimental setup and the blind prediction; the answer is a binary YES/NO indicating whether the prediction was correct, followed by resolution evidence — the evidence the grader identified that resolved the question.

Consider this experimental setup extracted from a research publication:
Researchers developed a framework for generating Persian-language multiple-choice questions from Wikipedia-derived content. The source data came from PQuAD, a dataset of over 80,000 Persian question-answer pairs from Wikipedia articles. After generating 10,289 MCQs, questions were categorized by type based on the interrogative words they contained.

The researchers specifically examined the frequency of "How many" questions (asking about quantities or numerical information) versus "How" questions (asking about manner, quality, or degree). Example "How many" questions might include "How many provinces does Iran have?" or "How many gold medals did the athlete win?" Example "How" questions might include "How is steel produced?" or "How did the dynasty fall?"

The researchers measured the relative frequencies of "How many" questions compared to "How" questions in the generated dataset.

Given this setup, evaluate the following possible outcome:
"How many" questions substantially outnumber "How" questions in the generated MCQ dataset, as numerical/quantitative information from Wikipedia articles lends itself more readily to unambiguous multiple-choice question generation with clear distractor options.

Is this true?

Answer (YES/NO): YES